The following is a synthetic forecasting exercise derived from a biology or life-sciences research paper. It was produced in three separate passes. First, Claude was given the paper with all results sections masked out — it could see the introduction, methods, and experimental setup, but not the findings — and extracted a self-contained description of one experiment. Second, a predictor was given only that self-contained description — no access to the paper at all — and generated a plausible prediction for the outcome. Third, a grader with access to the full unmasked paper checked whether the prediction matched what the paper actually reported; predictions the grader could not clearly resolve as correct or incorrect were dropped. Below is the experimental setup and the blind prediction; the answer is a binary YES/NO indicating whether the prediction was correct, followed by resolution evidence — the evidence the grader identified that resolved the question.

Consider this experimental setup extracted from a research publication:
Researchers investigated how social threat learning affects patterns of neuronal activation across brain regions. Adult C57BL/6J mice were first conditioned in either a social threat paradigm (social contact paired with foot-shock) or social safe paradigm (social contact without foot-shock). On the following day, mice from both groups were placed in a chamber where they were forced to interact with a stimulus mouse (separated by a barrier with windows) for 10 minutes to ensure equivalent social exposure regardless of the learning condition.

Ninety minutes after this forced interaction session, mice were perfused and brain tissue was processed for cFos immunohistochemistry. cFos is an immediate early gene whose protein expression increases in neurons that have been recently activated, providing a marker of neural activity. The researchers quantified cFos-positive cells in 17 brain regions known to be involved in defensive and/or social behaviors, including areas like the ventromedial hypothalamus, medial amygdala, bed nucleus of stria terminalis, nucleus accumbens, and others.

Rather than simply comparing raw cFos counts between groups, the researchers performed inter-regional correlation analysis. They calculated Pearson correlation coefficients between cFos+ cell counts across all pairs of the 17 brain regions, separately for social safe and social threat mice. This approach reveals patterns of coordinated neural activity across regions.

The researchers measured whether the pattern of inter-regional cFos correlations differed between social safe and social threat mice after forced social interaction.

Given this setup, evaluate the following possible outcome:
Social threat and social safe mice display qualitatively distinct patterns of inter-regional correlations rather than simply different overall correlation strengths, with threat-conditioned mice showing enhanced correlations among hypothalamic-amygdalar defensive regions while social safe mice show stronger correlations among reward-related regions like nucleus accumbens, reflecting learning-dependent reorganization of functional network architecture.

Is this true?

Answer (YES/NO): NO